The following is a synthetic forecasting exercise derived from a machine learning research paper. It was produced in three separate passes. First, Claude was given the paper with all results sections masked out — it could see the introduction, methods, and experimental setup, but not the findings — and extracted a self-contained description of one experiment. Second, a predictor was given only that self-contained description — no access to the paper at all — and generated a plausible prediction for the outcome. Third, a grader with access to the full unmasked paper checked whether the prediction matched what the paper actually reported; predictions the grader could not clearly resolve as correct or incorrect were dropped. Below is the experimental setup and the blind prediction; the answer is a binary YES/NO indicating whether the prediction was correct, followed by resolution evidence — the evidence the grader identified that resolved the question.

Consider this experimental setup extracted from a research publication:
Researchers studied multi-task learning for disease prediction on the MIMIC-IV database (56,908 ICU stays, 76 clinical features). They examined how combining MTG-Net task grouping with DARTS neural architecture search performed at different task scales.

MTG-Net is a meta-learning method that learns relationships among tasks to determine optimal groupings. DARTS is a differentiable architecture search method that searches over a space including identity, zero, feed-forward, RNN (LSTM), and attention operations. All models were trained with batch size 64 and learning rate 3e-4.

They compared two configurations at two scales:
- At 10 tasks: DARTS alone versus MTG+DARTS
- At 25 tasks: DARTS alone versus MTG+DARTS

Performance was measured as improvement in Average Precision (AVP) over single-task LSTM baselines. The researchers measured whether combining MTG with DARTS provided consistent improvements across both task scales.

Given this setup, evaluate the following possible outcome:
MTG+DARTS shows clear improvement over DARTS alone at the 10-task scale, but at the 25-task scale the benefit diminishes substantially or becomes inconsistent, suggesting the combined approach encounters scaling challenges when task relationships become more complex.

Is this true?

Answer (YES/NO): NO